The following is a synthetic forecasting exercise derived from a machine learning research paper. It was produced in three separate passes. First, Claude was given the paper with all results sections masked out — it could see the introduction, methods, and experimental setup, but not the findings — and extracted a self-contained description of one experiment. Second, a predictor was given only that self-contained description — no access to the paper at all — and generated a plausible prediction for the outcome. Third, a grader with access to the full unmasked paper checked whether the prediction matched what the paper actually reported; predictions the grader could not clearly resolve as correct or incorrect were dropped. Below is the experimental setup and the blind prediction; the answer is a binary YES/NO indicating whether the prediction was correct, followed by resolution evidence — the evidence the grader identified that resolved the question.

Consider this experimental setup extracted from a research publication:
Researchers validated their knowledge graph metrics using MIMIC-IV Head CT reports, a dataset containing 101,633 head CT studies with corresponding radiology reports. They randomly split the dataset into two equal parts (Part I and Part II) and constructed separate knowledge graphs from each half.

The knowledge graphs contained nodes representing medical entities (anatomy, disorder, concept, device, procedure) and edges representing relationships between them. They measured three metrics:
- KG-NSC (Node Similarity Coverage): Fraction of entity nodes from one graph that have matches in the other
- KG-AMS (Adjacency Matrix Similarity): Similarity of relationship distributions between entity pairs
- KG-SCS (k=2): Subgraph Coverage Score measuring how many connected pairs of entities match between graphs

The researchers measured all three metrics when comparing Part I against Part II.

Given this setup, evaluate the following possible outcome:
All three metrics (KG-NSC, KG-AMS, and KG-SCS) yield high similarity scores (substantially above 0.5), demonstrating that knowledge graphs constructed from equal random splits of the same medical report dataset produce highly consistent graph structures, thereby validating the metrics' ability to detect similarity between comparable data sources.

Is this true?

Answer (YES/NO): YES